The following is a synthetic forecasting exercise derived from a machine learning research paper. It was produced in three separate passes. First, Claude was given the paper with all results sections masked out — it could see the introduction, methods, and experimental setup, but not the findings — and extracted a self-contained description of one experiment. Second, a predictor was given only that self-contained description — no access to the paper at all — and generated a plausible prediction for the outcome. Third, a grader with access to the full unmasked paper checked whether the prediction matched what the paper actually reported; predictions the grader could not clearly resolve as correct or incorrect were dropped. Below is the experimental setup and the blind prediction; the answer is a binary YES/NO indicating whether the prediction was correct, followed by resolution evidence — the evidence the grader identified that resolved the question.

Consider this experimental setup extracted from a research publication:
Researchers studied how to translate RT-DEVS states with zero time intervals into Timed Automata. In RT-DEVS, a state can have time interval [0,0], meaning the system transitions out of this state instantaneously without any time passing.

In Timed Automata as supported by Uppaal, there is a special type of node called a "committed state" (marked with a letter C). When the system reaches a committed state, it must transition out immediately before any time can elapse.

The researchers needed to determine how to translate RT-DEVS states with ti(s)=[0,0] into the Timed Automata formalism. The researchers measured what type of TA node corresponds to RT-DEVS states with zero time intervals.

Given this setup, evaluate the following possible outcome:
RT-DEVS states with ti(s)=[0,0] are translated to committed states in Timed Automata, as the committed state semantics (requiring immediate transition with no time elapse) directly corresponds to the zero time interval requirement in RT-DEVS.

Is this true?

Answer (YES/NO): YES